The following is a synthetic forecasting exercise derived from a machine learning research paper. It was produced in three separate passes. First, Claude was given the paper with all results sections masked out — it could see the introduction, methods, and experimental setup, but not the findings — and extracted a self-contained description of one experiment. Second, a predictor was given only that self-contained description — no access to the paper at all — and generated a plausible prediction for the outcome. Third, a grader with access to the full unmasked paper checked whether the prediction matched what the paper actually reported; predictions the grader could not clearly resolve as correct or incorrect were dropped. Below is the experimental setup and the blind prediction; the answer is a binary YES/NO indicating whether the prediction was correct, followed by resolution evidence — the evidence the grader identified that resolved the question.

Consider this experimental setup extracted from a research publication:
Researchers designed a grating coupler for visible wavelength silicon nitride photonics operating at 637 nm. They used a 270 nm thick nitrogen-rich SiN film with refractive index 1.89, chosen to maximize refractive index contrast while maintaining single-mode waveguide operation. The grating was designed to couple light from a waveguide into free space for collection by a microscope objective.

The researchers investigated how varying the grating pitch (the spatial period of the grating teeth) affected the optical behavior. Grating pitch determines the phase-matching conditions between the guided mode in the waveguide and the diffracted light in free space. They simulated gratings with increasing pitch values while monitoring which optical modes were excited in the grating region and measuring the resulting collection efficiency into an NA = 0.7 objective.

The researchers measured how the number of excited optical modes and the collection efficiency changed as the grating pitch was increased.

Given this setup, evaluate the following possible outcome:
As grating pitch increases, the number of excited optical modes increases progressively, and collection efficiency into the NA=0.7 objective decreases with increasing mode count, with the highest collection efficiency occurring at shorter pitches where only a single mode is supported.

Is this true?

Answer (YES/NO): NO